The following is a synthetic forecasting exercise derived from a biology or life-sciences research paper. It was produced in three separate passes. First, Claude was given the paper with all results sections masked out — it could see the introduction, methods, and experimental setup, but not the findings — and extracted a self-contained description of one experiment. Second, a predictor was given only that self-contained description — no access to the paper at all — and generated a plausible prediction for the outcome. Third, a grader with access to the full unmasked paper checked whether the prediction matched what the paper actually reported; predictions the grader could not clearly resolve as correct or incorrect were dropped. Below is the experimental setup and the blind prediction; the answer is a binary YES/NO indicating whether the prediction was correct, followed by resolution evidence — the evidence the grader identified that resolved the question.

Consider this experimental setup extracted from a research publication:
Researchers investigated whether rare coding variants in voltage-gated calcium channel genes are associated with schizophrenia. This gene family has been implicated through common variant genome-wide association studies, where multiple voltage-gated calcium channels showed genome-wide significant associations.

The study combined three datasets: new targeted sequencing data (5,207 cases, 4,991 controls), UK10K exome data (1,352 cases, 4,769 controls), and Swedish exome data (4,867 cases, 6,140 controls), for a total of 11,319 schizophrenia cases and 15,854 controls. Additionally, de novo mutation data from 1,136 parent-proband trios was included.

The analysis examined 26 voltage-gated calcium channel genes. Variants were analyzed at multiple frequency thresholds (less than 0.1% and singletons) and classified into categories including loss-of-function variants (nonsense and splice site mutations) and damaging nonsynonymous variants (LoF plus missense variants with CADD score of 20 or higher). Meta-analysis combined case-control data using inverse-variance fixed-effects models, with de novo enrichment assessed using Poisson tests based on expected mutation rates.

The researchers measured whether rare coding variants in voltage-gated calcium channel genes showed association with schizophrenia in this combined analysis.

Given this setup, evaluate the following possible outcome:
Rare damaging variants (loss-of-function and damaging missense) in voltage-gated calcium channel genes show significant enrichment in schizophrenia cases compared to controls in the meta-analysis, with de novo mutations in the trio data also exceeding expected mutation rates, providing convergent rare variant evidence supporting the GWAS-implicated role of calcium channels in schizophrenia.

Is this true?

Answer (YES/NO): NO